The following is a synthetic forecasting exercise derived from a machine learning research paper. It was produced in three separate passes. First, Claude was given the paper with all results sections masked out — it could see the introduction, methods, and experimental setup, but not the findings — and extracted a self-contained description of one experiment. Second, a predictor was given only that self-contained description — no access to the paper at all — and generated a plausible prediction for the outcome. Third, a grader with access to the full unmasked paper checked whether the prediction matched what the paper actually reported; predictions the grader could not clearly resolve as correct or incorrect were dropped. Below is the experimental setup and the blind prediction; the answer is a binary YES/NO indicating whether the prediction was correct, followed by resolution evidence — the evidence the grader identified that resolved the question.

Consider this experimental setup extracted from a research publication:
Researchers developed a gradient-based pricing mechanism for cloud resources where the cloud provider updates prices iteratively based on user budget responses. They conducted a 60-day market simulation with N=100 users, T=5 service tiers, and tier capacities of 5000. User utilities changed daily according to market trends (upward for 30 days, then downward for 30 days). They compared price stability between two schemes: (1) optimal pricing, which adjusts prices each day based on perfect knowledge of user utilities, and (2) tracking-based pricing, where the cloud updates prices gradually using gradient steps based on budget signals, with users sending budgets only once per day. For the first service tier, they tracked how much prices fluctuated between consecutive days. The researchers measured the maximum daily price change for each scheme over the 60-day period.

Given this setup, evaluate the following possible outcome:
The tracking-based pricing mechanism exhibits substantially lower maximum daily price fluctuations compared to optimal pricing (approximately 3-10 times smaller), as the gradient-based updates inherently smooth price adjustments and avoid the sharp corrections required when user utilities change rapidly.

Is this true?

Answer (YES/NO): YES